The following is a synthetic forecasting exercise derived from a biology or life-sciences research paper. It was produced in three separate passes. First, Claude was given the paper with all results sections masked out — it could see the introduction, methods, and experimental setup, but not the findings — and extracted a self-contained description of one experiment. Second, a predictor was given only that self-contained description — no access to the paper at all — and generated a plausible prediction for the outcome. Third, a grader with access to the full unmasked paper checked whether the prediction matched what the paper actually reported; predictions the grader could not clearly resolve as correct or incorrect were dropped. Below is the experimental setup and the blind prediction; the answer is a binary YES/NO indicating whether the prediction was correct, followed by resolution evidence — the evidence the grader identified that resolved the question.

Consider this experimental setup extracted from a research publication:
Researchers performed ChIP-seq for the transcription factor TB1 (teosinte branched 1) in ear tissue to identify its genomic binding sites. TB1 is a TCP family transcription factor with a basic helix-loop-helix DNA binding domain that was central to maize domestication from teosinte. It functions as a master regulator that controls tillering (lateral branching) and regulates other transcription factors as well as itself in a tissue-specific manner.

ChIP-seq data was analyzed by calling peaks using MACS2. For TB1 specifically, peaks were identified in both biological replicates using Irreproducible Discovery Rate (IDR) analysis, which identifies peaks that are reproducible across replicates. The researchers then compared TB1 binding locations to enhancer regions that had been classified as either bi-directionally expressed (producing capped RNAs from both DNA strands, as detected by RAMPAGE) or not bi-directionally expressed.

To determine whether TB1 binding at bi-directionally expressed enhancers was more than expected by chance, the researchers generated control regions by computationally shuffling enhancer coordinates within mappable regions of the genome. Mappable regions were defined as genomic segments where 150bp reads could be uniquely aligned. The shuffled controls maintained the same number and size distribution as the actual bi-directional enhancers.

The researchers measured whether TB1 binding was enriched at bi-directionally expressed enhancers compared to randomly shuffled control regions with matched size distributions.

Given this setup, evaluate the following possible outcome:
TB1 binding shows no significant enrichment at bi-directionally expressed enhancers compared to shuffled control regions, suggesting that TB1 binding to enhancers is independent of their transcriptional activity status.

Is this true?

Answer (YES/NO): NO